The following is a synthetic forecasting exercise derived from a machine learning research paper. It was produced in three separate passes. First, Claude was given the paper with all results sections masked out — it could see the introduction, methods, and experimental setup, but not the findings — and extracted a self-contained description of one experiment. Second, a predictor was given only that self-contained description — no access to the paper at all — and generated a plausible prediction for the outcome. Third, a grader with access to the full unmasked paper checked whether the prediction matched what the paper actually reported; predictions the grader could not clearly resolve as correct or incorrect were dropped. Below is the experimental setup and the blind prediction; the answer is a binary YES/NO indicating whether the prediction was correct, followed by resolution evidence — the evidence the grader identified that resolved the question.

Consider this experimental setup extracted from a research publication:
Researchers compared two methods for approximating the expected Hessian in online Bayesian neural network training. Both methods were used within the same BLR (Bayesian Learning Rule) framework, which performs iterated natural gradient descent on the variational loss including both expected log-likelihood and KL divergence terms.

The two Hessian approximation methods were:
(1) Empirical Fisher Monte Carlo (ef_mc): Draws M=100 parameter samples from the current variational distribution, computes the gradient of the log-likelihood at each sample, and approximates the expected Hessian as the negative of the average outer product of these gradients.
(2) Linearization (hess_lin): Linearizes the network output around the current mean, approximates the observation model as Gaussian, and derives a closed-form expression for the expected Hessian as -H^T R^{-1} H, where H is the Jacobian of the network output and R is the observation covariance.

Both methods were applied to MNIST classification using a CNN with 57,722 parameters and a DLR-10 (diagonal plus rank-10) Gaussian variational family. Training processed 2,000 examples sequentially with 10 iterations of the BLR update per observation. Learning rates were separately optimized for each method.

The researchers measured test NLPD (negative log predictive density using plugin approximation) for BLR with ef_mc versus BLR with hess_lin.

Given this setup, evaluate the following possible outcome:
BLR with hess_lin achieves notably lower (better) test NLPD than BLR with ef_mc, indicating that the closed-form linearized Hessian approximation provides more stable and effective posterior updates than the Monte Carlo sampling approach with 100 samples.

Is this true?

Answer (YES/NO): YES